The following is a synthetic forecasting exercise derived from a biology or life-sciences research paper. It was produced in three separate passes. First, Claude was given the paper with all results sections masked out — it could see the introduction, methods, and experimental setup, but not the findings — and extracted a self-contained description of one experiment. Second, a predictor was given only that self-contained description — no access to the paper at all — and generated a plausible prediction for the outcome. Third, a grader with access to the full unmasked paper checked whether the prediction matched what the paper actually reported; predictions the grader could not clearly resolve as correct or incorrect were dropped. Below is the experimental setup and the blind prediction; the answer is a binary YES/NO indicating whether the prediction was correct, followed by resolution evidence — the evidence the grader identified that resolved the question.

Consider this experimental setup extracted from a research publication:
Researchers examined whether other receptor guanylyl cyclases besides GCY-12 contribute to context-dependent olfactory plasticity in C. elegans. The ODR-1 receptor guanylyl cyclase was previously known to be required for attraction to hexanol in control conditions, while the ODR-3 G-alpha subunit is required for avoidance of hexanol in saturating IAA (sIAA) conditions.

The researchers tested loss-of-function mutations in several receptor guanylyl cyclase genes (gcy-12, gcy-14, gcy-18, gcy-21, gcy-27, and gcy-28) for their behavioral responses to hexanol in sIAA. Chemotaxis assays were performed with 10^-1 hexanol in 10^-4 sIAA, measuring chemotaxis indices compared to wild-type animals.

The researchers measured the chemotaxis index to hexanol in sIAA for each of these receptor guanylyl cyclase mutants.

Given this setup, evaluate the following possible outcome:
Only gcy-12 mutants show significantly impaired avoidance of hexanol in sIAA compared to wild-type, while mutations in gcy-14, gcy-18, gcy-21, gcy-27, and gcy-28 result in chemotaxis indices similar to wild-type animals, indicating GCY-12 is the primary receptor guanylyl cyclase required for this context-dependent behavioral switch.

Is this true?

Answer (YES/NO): NO